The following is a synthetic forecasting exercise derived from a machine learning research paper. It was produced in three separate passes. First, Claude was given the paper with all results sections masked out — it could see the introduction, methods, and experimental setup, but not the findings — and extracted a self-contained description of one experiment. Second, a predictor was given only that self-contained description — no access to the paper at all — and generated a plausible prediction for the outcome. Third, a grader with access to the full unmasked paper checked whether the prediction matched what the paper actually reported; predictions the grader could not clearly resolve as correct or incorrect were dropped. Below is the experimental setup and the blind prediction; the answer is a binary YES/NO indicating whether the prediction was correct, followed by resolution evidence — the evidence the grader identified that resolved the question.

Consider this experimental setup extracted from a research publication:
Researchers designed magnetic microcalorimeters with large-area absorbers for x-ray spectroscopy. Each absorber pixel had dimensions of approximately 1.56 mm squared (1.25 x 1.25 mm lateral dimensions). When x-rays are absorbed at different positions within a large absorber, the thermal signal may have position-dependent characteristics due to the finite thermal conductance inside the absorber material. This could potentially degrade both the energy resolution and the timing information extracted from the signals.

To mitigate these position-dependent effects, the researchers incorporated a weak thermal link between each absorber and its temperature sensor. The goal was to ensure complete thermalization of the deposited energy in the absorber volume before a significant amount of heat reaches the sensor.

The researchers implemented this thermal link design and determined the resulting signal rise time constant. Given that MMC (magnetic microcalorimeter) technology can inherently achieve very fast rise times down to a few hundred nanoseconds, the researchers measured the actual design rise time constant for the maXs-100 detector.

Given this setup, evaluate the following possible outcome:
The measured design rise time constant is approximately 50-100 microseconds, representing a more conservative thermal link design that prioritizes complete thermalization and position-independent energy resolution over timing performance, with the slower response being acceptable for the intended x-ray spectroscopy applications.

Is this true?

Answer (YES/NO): NO